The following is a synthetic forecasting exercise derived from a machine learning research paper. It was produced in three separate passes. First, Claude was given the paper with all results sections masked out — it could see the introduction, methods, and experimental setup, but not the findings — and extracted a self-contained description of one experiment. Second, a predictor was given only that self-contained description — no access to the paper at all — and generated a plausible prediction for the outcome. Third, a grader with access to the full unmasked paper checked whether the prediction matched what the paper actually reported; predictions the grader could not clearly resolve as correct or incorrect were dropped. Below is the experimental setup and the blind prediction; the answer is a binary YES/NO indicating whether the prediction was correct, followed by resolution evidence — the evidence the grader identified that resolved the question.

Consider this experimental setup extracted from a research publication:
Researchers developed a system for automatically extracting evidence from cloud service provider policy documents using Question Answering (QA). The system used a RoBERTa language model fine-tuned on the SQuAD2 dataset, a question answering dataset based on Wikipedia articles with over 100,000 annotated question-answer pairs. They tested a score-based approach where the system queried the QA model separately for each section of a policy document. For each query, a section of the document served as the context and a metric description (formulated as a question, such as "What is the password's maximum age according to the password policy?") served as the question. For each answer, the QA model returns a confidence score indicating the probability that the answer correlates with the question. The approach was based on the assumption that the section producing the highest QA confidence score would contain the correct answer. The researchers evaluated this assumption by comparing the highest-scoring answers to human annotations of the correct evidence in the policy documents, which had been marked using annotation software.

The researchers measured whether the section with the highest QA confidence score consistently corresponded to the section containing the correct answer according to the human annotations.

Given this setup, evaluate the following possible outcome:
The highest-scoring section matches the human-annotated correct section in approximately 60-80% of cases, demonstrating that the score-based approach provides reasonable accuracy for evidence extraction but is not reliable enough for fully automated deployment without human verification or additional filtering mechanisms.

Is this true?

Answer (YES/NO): NO